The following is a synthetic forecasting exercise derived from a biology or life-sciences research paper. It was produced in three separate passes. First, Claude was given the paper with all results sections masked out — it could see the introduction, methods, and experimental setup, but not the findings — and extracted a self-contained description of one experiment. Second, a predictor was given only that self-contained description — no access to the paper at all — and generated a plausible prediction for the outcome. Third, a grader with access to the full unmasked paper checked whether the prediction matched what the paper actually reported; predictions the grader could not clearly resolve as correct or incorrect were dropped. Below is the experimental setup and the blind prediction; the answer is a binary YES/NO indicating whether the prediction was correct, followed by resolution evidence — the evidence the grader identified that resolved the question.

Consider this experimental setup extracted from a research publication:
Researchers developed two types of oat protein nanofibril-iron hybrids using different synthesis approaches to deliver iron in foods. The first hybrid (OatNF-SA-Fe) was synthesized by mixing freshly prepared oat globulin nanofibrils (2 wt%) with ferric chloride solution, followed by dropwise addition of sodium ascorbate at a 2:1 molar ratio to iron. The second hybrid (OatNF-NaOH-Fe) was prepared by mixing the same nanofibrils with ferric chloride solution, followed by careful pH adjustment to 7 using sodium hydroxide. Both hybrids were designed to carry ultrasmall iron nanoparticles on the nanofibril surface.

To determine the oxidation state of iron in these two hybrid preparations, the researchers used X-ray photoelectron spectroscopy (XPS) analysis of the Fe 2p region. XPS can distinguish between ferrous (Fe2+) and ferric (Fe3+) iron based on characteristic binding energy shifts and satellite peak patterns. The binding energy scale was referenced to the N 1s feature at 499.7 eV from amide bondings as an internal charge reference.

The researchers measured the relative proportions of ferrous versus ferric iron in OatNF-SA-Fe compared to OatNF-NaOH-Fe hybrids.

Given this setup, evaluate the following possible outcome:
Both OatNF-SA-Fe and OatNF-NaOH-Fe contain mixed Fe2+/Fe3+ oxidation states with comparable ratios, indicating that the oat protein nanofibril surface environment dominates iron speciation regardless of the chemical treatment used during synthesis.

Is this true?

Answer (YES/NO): NO